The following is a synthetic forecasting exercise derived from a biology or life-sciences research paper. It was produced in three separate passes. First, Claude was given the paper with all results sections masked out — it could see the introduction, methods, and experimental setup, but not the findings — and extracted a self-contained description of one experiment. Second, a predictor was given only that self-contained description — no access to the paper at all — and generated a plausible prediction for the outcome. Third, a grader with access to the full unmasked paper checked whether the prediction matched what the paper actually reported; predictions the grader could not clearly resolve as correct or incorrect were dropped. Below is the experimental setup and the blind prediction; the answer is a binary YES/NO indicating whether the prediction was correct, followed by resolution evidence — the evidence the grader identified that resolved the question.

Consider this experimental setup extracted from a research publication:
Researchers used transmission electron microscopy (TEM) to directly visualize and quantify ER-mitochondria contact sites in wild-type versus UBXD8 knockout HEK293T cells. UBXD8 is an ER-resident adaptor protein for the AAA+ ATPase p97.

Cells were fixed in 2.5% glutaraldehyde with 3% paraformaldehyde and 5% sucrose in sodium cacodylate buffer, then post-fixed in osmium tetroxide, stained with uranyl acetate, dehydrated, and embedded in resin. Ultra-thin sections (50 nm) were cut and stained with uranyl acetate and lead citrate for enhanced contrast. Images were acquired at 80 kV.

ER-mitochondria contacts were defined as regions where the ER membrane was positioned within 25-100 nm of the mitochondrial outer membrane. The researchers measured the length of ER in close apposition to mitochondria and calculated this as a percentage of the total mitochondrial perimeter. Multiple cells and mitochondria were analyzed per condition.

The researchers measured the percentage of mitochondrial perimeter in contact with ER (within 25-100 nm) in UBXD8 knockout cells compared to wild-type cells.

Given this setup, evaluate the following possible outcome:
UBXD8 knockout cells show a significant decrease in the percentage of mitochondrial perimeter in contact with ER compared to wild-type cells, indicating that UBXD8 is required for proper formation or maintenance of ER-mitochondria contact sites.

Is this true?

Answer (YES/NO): NO